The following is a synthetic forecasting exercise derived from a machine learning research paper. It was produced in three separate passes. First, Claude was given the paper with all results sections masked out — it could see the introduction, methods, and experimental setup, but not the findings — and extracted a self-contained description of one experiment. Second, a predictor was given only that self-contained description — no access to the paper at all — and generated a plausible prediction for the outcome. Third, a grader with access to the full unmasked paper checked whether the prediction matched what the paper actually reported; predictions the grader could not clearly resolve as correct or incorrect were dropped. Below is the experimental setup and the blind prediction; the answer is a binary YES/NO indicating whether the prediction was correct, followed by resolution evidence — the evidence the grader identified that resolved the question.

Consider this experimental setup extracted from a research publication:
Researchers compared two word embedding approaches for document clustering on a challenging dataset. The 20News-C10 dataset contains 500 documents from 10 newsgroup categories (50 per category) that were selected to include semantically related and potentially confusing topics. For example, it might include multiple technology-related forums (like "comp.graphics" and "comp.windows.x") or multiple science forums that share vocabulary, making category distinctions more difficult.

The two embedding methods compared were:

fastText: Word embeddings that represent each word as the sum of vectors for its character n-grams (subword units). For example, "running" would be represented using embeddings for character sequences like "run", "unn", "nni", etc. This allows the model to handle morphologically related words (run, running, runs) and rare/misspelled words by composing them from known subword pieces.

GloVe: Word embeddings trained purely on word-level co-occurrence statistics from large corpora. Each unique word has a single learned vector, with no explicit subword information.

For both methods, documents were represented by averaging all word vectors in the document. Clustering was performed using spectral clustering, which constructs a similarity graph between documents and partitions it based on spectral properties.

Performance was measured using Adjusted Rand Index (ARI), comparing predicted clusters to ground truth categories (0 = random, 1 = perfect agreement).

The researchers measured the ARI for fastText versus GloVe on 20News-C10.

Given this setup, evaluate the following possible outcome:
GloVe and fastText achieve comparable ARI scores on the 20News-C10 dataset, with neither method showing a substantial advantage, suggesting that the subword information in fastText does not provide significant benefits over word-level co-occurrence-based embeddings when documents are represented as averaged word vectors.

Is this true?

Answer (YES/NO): NO